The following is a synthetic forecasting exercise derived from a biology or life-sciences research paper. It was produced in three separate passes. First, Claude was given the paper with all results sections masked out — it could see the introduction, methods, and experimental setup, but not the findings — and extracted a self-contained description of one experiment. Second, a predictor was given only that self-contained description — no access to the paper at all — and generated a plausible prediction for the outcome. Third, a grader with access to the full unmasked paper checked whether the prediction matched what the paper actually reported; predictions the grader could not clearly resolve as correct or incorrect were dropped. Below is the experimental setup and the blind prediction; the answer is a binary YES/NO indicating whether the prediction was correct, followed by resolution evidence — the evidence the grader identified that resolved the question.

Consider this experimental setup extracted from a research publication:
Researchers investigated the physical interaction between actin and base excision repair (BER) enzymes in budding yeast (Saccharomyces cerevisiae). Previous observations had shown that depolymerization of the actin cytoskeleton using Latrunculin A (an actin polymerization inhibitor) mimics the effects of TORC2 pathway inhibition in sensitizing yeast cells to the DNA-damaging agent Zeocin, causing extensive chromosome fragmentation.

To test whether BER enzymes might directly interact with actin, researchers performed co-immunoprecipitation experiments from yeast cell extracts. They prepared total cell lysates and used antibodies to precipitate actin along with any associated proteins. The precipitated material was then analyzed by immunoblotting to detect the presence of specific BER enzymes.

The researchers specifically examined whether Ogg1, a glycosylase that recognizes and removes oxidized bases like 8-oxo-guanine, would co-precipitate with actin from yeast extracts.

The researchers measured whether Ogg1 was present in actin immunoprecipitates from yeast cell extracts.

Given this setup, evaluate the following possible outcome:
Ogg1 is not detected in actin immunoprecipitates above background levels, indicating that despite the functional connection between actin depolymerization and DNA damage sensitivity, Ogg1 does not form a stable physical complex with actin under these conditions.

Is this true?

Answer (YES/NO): NO